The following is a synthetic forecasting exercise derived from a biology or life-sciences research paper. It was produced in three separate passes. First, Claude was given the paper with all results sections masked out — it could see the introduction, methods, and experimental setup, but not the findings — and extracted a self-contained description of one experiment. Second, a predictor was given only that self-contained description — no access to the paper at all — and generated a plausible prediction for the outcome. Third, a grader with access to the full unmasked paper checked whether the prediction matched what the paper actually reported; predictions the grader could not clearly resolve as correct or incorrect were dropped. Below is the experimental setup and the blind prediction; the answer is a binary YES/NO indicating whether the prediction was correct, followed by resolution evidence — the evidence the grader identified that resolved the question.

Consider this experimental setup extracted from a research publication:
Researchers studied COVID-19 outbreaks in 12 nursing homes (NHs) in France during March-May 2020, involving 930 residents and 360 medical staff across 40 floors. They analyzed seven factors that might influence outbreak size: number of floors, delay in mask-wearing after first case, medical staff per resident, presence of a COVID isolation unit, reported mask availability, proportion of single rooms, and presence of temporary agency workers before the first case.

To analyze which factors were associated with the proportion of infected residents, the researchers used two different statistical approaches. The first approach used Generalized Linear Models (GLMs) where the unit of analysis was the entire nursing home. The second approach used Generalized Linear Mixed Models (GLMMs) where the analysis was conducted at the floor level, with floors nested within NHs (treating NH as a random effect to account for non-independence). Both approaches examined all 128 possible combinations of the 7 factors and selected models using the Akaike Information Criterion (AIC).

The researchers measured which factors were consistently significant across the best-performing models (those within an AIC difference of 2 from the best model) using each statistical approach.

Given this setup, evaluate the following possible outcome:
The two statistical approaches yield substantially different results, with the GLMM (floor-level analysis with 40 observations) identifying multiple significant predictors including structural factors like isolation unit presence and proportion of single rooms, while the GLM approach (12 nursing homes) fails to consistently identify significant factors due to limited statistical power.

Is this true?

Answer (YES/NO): NO